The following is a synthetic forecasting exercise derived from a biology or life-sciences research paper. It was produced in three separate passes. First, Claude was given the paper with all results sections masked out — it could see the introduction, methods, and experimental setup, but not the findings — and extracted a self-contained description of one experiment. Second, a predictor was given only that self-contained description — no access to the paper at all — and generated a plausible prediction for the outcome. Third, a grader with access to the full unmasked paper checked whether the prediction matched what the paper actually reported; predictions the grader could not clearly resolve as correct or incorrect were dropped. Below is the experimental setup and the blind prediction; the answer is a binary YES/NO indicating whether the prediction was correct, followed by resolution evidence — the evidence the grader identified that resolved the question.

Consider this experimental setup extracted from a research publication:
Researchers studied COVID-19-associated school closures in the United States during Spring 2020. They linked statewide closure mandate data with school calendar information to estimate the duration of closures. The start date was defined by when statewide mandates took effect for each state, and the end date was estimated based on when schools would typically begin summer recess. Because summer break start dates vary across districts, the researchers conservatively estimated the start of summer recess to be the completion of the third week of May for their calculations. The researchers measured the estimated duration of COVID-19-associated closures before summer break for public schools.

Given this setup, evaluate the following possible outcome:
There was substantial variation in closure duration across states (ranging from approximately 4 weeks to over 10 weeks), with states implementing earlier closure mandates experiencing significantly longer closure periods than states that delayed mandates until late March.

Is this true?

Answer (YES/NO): NO